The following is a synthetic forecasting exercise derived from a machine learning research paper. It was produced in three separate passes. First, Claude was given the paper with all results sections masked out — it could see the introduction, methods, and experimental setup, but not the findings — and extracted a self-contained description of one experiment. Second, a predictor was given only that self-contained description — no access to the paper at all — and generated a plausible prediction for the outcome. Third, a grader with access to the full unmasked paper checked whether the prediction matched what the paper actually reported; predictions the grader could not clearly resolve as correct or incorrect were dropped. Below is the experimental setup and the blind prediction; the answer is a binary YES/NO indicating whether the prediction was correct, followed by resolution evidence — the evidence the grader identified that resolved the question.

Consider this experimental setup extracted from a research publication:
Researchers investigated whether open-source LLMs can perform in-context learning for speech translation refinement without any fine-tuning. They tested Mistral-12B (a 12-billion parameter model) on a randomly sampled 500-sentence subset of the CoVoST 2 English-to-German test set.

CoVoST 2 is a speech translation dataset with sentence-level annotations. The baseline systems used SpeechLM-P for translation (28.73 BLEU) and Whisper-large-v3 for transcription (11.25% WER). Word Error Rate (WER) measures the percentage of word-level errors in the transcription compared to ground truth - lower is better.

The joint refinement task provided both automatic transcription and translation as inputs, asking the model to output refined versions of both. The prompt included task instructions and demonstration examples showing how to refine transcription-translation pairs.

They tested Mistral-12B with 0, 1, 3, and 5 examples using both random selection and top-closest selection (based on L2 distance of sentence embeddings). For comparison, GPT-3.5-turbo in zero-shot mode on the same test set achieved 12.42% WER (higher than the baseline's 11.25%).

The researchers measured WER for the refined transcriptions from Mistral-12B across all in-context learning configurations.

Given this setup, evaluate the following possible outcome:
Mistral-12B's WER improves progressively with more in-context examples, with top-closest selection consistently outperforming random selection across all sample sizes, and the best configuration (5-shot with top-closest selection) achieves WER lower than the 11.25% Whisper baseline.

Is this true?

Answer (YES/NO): NO